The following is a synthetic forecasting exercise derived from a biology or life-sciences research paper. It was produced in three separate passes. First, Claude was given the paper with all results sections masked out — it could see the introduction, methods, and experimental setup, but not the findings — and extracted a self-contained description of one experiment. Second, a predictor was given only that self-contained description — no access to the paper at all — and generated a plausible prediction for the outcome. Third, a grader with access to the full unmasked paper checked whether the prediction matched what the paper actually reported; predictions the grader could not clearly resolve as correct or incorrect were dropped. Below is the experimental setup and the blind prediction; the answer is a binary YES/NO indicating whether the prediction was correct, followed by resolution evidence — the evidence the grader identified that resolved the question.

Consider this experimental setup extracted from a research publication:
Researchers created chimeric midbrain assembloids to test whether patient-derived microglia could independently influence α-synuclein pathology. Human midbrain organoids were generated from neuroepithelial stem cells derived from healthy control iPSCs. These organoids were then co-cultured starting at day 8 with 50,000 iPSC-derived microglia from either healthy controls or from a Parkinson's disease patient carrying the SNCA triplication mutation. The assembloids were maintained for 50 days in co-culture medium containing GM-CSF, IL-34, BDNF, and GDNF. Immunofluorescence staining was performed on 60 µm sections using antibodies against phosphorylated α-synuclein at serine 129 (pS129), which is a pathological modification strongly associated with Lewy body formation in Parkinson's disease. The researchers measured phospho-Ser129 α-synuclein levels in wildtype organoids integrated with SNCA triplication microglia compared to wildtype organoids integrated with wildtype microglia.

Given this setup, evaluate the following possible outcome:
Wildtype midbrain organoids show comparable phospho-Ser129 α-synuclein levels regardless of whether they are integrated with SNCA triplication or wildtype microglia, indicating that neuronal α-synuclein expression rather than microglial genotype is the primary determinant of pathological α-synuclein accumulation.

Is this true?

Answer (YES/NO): NO